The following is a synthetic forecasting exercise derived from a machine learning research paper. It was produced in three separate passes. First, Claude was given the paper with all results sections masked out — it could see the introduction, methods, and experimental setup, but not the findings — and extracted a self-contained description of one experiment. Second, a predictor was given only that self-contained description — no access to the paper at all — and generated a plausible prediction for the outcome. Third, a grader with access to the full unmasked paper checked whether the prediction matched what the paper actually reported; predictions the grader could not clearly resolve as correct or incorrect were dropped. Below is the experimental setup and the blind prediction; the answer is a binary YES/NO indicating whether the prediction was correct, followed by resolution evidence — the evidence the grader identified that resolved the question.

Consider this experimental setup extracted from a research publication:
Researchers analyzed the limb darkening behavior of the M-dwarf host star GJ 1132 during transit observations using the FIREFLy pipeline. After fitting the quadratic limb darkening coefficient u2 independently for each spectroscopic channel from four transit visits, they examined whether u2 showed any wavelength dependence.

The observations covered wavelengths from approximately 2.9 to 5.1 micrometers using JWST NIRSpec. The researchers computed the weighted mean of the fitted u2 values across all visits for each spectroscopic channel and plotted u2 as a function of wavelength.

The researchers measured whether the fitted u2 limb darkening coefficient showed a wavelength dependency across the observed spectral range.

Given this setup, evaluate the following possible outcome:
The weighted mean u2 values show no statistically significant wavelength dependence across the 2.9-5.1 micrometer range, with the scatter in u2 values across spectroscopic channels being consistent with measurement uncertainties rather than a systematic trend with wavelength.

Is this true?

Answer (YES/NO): NO